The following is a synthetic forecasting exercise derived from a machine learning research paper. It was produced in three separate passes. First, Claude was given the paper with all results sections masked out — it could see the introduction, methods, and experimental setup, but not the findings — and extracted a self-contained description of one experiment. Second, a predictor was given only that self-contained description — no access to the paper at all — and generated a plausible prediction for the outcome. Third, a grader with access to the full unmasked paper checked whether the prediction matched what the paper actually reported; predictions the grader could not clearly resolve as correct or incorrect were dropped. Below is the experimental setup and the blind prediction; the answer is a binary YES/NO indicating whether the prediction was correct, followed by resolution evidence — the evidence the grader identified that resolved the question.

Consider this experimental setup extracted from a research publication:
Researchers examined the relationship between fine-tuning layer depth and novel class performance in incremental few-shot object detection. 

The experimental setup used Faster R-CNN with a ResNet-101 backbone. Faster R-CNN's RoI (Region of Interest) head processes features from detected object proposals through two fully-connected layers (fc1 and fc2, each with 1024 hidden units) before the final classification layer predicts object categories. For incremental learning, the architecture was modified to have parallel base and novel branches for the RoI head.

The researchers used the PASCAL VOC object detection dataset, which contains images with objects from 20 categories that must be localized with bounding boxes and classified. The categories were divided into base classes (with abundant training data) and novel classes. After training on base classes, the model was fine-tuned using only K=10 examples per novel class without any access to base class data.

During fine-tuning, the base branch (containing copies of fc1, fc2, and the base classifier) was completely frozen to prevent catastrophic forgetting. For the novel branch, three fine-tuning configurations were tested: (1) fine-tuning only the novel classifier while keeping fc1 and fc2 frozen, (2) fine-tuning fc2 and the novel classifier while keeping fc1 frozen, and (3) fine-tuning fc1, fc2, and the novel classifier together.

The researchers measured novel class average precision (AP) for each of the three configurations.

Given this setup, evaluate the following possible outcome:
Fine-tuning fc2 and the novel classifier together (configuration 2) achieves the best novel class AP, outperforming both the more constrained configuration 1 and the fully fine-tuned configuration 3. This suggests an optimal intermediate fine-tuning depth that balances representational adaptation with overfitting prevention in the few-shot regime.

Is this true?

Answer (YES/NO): YES